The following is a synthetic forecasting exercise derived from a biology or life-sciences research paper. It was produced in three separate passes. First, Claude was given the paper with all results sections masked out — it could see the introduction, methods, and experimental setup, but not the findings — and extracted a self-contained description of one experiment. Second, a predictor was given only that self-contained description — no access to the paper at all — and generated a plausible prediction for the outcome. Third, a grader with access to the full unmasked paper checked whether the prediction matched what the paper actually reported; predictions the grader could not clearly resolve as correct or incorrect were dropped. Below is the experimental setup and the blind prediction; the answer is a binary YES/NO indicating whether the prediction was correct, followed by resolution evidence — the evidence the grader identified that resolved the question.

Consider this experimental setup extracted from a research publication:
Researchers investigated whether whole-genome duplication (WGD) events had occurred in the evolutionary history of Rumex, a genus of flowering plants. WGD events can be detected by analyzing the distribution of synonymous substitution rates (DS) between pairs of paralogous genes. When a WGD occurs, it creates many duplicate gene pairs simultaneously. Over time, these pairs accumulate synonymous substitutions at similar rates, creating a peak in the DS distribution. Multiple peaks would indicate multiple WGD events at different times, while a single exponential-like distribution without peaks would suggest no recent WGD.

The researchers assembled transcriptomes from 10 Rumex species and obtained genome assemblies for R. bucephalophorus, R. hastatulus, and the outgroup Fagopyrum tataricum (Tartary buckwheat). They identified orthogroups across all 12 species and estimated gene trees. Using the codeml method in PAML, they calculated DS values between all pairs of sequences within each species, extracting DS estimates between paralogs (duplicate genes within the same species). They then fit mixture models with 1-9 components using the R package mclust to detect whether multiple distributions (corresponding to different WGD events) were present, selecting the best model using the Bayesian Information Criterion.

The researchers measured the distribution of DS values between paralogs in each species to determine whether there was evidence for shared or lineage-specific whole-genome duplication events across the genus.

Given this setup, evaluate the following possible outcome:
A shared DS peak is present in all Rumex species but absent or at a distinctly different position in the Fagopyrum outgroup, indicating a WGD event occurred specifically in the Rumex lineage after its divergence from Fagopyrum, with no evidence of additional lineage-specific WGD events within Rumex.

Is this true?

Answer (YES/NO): NO